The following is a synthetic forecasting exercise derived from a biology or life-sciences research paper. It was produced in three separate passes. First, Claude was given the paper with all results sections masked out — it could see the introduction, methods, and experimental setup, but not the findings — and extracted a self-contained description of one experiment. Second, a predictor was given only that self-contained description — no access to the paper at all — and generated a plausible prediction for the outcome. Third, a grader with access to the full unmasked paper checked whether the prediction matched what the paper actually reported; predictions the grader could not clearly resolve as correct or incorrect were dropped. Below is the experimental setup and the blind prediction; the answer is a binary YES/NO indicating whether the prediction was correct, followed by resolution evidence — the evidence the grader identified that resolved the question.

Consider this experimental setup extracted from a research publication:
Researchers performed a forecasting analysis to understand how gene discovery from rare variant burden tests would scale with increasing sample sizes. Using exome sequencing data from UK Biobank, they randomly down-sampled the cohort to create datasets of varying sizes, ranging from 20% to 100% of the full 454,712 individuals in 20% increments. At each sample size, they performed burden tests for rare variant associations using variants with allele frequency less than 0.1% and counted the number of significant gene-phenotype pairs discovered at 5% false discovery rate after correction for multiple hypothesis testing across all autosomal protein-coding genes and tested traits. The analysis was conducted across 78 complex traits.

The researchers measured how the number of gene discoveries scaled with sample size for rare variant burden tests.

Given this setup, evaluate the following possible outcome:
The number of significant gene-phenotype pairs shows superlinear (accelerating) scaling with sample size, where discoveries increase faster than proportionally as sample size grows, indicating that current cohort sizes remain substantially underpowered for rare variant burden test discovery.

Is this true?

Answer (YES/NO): NO